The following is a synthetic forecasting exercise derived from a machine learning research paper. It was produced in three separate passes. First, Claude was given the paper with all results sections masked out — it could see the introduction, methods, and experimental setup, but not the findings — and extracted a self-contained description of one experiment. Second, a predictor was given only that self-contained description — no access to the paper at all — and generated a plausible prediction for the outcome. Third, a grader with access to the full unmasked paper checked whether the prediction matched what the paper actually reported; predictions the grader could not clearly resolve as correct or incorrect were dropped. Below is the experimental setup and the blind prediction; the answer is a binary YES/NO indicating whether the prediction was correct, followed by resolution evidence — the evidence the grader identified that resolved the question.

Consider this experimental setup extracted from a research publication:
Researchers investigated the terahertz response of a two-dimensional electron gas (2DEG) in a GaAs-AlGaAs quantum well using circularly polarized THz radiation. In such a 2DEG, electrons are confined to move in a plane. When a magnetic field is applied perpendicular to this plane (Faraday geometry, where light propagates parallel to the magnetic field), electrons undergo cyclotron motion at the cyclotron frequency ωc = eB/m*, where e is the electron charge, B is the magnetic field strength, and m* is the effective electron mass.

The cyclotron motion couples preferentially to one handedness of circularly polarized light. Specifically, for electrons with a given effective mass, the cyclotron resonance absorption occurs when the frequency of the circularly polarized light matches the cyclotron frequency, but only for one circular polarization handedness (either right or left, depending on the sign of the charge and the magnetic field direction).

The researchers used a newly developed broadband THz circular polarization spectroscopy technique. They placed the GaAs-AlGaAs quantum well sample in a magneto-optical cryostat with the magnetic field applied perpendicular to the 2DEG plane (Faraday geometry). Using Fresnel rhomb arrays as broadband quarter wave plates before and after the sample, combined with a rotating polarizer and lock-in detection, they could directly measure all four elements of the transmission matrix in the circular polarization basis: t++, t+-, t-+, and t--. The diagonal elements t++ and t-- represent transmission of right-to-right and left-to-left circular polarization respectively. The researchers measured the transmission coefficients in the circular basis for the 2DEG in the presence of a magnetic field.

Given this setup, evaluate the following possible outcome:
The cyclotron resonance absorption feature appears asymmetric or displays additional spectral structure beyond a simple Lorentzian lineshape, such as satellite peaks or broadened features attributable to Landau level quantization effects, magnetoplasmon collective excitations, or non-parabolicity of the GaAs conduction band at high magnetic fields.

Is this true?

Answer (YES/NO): NO